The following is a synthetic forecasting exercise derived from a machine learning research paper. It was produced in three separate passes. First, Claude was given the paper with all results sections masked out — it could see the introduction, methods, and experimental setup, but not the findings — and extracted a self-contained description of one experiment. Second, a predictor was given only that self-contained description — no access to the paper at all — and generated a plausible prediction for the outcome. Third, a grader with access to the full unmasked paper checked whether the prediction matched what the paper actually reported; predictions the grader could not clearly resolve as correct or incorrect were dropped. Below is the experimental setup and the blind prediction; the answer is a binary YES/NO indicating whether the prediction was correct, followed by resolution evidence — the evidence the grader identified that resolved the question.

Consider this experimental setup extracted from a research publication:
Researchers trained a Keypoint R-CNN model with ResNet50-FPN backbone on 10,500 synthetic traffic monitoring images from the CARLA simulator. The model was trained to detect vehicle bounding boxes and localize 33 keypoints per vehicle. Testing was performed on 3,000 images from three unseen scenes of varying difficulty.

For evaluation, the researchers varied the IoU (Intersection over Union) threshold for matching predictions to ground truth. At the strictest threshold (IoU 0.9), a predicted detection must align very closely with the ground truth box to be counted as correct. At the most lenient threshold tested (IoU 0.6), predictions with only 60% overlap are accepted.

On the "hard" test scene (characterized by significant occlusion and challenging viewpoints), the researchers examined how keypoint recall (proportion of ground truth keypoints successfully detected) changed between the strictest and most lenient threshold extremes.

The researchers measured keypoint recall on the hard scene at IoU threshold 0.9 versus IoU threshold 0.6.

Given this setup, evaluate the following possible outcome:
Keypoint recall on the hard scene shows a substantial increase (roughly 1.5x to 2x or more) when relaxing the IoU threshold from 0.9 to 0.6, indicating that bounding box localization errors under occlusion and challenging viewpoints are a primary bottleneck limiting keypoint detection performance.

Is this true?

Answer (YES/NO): YES